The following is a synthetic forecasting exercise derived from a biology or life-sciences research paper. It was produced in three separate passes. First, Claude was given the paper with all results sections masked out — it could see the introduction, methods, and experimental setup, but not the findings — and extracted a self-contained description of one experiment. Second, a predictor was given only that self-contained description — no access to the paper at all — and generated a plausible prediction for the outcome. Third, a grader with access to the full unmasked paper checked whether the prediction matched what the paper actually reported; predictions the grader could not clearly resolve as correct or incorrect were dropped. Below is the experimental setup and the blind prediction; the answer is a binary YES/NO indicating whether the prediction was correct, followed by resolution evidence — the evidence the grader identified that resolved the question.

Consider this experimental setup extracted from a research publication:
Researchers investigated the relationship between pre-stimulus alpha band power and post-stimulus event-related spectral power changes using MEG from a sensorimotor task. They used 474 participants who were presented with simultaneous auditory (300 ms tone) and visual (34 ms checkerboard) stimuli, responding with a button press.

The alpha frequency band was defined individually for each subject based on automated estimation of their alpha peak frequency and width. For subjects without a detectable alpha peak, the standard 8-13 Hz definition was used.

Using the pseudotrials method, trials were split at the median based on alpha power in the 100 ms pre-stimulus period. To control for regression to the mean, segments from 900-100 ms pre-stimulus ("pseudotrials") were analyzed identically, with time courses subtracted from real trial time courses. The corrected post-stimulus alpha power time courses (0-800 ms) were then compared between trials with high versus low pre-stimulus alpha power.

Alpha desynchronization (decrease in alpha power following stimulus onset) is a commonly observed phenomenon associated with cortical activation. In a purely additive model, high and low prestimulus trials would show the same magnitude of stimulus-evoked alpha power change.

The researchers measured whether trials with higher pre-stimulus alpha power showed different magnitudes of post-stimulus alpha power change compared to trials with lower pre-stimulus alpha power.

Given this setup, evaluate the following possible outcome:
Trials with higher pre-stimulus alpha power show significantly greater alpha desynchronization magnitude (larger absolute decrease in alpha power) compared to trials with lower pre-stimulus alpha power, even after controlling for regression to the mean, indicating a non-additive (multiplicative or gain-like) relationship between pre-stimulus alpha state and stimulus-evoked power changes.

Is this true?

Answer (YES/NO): YES